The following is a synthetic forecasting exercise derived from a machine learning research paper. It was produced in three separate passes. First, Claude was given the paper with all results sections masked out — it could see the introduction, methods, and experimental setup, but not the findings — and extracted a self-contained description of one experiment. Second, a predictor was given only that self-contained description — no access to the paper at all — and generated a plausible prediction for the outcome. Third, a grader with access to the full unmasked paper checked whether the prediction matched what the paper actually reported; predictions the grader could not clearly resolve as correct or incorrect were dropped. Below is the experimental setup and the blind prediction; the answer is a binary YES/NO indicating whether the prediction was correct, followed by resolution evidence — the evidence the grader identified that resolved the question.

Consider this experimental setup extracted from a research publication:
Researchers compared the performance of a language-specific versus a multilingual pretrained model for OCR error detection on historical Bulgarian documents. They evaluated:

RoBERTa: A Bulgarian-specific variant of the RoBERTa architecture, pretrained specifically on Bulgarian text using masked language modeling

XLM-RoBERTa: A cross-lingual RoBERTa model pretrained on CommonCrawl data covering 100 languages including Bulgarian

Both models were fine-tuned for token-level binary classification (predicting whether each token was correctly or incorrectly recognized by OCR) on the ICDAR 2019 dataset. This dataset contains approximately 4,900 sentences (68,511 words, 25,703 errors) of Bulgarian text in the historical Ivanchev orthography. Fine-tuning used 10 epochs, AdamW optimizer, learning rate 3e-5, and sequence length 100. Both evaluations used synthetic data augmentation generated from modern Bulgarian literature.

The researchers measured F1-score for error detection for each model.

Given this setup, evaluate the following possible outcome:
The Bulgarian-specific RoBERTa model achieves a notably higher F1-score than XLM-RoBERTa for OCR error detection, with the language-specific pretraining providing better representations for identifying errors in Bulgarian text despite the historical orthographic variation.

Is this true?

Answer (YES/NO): NO